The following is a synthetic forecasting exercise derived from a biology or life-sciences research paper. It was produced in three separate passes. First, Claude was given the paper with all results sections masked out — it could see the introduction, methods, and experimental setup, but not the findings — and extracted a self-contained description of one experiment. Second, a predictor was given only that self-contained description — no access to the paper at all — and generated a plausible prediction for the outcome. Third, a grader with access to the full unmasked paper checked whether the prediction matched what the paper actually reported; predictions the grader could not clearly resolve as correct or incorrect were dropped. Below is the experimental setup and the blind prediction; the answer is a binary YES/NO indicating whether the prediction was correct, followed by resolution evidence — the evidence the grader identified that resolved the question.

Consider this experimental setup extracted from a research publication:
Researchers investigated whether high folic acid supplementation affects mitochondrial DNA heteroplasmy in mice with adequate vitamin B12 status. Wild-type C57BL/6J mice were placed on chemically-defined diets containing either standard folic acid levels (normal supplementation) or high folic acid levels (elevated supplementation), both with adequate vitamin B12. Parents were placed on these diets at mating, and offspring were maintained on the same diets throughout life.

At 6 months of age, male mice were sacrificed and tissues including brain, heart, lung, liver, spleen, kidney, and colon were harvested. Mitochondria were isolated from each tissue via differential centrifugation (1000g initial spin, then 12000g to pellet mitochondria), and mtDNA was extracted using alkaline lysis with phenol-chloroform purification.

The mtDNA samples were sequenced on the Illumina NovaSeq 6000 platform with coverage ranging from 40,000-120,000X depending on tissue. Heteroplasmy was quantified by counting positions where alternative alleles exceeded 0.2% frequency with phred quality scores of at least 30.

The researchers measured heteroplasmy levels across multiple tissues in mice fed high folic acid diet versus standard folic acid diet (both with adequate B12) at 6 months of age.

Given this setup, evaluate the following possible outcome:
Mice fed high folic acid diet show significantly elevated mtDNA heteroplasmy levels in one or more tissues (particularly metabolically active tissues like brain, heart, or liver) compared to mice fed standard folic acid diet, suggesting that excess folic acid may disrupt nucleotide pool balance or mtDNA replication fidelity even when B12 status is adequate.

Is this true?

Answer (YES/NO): NO